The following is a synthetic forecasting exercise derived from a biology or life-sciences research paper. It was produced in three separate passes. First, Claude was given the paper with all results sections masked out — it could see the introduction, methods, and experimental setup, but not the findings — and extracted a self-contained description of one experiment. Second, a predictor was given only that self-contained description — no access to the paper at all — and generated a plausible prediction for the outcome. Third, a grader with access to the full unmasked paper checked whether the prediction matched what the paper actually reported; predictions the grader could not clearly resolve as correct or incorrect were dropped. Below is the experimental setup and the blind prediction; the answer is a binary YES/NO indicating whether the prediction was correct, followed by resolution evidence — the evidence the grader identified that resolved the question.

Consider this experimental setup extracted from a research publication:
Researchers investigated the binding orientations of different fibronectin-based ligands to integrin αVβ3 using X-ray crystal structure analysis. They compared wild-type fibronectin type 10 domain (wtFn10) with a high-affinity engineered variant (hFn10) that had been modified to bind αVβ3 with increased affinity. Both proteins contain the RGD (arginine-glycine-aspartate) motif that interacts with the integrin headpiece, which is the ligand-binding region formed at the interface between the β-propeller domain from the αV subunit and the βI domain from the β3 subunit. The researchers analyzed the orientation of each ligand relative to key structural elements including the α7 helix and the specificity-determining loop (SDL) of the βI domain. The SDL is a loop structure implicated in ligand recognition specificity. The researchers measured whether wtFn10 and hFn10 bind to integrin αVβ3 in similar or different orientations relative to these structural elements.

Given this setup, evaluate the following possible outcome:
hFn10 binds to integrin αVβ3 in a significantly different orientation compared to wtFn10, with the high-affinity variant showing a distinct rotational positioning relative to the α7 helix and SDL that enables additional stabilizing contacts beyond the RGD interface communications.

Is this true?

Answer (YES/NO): YES